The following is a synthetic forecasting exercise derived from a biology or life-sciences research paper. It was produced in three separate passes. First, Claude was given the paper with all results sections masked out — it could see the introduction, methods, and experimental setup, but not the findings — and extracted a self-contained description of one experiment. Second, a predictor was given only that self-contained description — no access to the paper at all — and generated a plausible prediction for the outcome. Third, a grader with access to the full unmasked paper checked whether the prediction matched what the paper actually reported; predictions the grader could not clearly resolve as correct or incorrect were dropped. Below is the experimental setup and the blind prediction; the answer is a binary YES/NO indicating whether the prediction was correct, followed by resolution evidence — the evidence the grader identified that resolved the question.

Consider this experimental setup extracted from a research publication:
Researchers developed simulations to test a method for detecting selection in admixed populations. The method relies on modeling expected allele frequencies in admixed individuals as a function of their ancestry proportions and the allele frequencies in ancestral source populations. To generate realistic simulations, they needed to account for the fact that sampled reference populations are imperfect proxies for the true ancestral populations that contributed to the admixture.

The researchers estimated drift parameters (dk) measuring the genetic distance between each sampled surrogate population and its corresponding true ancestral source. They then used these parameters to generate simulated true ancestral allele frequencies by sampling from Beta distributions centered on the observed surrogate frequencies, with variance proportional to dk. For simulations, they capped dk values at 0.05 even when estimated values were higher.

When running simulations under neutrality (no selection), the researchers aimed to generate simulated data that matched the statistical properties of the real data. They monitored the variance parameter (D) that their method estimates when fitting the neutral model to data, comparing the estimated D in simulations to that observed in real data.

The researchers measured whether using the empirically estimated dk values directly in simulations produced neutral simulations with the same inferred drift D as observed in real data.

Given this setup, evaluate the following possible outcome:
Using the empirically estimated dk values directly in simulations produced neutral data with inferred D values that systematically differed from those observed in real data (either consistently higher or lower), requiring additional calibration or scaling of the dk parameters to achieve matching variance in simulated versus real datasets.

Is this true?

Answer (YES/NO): YES